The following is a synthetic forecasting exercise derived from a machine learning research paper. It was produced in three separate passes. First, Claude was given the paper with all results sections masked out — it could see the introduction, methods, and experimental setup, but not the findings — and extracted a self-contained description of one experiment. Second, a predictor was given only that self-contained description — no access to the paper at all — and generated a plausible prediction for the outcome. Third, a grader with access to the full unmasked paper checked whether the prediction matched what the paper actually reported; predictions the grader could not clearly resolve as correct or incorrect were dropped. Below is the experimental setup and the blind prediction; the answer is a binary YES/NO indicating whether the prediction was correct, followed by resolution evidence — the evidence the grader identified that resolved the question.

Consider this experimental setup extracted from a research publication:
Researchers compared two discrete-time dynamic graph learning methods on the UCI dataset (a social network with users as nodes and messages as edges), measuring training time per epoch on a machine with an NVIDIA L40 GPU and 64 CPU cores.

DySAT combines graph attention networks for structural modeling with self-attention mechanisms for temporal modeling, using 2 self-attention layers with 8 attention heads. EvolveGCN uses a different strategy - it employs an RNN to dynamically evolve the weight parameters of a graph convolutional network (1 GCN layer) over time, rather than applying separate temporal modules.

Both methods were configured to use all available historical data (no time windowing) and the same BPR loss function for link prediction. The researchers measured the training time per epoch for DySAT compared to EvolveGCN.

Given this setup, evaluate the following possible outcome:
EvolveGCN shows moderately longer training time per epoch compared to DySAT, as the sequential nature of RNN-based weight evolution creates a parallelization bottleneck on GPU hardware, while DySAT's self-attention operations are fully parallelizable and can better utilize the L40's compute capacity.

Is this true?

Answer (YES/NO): NO